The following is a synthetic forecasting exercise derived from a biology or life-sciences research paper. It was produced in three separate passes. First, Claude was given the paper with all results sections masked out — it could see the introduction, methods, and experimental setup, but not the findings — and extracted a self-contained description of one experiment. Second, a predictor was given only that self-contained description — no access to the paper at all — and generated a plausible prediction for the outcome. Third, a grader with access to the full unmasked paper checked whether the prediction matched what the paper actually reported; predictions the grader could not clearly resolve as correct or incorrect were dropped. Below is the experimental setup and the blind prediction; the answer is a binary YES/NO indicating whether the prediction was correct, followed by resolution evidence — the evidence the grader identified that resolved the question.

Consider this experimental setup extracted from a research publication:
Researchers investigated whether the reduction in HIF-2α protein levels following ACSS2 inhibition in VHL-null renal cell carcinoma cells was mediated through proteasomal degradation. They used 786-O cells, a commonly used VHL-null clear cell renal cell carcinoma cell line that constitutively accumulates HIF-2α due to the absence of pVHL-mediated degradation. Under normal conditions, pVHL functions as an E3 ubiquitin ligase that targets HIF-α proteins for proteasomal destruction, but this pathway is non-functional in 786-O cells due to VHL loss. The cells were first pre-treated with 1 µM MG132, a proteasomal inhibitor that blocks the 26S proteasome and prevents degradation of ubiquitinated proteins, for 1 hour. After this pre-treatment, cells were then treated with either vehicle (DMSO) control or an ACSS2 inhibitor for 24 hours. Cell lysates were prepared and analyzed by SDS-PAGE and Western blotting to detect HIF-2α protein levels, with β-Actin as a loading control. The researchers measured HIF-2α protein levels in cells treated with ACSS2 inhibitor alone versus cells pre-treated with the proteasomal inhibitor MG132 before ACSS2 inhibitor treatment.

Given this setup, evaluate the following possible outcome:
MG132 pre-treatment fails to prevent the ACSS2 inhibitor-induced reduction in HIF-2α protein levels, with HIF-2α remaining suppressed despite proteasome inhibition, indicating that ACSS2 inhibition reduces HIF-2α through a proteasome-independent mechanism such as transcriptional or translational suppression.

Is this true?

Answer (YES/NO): NO